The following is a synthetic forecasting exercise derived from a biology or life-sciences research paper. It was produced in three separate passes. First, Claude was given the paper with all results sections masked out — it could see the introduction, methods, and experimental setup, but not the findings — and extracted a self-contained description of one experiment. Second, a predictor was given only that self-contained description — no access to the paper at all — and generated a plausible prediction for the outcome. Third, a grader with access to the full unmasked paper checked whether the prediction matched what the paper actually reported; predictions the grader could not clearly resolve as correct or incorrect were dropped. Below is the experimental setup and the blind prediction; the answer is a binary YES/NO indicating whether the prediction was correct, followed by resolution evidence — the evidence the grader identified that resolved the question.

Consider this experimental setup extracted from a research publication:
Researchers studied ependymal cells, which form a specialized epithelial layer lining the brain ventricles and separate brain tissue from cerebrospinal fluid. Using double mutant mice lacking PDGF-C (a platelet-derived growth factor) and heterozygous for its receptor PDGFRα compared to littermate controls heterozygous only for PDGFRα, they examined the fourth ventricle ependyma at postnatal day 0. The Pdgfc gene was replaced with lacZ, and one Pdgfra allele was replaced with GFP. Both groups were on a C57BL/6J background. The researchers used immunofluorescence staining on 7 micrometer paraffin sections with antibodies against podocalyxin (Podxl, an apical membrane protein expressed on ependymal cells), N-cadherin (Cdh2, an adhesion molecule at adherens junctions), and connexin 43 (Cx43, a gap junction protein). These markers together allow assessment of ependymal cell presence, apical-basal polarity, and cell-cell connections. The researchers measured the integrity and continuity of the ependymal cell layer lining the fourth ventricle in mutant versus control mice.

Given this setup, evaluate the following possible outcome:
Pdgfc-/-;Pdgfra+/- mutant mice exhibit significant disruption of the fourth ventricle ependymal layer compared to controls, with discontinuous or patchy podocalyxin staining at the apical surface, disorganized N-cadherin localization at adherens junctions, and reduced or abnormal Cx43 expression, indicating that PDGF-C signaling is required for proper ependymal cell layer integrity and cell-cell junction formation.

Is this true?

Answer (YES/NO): YES